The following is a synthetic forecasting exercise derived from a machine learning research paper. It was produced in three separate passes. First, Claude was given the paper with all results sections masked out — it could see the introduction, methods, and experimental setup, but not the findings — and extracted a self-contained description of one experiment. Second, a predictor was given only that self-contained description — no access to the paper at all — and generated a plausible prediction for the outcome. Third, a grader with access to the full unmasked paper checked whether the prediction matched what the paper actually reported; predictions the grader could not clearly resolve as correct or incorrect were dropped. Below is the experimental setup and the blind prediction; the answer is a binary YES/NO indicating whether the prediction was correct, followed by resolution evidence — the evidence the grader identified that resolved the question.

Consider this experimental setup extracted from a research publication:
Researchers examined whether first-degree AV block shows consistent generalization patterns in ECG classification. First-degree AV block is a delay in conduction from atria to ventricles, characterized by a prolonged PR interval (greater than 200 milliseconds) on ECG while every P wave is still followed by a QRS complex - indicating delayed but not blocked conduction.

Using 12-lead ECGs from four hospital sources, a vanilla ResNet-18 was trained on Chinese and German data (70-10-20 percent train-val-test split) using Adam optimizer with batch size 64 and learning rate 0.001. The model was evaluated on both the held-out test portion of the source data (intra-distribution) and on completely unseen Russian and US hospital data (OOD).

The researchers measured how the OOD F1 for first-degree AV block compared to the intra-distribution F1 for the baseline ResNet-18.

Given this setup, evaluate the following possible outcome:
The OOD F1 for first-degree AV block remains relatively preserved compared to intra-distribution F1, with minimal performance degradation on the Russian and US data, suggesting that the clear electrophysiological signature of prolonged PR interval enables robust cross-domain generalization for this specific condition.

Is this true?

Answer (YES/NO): NO